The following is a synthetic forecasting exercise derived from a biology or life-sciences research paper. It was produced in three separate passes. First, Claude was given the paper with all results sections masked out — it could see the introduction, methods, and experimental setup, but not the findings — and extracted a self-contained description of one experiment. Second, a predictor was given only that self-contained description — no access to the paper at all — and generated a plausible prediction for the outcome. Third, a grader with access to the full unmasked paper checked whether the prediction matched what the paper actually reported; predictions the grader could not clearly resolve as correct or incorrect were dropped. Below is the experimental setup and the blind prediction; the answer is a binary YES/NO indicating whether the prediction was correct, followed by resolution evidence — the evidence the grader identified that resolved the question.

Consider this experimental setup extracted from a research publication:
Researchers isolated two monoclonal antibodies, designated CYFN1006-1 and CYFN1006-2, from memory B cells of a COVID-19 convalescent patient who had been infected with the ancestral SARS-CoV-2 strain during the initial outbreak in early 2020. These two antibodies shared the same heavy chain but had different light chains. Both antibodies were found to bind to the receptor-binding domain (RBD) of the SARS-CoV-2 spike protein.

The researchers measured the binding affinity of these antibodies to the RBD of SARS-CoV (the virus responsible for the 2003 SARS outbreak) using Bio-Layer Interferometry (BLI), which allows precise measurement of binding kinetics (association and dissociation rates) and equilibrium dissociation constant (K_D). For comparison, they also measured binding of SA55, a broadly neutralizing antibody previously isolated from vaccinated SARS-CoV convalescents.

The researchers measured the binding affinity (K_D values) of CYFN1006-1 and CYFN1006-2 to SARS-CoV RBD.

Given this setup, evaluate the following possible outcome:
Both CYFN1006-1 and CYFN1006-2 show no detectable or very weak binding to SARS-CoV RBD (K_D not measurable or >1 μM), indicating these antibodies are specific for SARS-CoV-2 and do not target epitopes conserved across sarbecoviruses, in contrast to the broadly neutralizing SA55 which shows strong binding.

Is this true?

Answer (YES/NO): NO